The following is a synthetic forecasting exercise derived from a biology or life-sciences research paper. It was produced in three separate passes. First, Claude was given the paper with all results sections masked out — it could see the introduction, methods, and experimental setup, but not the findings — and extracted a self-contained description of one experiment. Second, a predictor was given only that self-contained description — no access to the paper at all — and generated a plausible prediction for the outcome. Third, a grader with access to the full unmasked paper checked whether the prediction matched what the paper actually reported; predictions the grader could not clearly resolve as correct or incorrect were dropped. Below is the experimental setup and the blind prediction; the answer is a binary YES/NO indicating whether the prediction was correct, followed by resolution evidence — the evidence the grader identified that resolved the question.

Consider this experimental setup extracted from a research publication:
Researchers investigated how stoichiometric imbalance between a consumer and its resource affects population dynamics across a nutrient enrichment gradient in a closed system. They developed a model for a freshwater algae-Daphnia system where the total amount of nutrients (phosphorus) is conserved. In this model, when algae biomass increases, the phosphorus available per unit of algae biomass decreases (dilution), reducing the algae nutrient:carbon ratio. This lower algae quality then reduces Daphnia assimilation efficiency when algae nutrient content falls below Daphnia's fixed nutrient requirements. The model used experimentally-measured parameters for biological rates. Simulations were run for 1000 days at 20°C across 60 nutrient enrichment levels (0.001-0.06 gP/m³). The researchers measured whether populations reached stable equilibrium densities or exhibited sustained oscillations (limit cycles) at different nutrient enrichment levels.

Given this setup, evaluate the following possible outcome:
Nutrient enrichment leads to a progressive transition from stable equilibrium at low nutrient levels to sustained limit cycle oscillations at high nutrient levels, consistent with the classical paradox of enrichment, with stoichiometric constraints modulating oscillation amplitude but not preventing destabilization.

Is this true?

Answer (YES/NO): NO